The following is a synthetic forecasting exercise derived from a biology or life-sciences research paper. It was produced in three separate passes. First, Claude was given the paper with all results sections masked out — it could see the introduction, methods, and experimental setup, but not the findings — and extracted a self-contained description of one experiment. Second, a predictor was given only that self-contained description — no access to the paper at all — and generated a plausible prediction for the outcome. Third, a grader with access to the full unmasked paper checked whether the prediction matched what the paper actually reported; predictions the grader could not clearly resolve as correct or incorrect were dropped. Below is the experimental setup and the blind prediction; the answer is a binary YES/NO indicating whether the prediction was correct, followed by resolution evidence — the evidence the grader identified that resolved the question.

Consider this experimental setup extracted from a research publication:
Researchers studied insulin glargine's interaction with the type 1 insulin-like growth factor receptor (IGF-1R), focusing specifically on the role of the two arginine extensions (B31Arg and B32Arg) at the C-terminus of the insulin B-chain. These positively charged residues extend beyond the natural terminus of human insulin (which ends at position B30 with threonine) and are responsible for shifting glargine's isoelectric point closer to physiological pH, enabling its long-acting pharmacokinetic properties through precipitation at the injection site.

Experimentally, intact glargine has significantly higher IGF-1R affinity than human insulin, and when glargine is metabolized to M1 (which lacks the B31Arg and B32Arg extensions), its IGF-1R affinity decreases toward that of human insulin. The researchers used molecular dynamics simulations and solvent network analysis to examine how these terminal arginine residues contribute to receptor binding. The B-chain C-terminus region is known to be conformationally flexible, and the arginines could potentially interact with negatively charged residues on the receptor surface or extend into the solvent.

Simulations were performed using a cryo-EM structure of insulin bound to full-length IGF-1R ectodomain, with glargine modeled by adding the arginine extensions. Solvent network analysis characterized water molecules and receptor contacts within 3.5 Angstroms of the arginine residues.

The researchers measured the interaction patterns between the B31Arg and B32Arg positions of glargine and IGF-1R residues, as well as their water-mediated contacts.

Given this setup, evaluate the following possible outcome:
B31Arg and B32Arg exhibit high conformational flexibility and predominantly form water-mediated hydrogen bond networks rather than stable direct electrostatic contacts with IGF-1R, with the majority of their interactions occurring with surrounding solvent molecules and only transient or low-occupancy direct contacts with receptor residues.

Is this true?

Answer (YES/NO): NO